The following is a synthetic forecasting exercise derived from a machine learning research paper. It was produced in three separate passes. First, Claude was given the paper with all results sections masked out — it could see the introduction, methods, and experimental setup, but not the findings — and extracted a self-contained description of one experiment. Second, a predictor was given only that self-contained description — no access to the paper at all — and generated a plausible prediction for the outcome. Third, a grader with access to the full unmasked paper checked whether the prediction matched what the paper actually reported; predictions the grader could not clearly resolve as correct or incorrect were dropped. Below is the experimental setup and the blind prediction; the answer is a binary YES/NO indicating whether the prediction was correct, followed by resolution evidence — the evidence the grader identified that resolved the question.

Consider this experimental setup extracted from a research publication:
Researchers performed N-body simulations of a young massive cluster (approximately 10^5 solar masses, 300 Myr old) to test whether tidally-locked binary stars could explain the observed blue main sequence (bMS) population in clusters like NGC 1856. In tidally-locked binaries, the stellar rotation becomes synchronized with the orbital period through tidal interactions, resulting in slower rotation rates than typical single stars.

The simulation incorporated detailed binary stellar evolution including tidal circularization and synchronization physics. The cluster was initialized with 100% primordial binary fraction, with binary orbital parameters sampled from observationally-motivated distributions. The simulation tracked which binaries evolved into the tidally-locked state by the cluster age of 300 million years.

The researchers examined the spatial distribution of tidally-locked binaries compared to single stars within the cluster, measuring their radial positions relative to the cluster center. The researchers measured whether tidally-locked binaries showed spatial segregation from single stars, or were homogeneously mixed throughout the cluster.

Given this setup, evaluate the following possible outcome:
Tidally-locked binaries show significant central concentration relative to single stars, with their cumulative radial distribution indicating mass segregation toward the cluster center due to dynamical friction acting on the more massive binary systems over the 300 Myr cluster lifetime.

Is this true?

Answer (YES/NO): NO